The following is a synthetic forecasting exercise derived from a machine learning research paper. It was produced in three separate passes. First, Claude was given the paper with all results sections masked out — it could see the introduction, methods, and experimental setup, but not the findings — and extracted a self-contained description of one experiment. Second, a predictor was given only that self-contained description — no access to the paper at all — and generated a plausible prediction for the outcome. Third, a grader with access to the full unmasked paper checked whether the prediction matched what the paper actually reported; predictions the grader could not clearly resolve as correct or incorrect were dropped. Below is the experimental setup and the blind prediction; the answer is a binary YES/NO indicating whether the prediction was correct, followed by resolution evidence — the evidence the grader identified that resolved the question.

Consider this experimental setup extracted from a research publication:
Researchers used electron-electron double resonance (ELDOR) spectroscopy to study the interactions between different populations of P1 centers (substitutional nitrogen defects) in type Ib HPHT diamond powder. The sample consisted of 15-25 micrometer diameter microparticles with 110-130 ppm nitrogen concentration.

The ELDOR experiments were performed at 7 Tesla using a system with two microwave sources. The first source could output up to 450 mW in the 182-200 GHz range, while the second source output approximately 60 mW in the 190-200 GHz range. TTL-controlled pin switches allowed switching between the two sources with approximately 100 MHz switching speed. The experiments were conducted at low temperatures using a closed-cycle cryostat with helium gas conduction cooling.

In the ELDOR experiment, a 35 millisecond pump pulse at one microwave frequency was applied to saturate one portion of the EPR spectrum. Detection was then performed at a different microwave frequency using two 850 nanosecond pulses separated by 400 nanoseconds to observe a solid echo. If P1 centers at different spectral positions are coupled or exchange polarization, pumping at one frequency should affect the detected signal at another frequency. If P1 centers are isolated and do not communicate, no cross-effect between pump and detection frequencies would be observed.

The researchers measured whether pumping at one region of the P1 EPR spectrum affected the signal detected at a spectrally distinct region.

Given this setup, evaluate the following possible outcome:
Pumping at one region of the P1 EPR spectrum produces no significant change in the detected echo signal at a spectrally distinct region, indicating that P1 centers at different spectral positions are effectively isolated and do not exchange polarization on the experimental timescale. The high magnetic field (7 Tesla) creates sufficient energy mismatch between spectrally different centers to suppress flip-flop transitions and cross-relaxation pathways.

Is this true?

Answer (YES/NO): NO